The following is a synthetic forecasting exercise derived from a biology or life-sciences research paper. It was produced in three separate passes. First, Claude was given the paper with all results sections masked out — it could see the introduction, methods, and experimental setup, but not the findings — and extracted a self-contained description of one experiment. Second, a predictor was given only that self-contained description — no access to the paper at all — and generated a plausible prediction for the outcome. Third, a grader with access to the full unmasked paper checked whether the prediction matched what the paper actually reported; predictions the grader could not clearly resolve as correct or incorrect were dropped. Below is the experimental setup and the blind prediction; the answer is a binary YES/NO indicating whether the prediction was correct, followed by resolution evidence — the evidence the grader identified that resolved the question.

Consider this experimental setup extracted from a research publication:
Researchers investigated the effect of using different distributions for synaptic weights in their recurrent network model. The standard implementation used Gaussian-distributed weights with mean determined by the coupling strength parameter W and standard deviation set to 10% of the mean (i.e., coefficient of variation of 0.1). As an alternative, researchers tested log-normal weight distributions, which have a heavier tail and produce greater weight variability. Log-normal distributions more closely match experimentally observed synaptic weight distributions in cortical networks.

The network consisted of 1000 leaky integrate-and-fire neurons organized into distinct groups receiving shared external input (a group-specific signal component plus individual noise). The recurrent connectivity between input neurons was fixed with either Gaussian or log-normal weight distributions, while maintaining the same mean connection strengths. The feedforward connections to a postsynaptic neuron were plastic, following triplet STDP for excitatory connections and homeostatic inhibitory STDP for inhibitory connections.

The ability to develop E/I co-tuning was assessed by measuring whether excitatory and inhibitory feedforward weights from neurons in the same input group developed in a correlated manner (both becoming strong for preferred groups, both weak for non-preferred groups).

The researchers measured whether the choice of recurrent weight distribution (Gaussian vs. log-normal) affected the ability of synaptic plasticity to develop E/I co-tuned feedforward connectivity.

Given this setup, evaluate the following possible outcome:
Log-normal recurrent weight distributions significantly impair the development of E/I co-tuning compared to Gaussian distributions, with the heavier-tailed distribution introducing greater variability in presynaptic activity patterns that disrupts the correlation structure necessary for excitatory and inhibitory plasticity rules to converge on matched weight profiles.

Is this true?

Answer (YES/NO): NO